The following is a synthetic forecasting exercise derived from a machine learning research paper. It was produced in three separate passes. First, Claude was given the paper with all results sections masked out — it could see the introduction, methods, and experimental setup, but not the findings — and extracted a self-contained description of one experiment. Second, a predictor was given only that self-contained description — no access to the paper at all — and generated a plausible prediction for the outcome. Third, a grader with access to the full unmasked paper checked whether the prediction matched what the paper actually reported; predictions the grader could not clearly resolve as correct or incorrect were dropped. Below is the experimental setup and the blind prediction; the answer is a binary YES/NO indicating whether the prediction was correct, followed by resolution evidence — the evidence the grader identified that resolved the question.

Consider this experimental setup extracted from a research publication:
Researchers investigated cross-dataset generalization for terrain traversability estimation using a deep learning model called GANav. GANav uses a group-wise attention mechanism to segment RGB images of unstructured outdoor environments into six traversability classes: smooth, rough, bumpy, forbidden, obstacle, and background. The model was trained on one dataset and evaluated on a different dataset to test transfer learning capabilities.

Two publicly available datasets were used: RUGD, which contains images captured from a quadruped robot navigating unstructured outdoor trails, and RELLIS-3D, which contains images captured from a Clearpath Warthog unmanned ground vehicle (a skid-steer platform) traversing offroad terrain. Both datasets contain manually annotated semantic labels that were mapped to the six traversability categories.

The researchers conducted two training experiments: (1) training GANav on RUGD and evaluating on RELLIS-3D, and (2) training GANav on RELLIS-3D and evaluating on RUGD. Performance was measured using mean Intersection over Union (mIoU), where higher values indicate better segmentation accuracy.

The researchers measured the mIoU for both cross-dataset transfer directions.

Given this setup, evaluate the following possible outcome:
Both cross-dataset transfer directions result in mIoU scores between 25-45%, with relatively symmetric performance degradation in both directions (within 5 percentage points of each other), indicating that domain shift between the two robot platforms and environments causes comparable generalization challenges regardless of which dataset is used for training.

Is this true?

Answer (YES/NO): NO